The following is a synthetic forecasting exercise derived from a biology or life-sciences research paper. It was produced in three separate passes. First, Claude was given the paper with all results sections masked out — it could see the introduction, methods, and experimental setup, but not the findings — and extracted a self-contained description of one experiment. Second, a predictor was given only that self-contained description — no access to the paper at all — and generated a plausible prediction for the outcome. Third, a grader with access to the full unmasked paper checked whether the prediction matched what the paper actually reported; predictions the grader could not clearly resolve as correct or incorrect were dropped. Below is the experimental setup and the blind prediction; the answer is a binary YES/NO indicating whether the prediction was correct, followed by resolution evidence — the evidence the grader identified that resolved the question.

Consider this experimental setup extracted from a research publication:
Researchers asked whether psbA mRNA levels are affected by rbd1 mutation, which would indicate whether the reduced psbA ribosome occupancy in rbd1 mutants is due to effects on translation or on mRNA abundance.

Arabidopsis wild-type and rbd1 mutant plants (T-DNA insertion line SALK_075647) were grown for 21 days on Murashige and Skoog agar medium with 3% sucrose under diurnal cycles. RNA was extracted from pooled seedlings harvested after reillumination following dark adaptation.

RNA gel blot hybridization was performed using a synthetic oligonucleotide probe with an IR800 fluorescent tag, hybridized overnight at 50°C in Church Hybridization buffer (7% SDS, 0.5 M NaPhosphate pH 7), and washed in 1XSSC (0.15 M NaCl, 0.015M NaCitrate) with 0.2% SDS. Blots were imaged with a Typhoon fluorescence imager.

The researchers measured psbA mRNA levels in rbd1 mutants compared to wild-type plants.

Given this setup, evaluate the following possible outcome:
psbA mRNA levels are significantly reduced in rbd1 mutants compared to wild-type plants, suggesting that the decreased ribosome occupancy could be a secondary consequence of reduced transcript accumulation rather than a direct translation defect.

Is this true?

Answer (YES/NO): NO